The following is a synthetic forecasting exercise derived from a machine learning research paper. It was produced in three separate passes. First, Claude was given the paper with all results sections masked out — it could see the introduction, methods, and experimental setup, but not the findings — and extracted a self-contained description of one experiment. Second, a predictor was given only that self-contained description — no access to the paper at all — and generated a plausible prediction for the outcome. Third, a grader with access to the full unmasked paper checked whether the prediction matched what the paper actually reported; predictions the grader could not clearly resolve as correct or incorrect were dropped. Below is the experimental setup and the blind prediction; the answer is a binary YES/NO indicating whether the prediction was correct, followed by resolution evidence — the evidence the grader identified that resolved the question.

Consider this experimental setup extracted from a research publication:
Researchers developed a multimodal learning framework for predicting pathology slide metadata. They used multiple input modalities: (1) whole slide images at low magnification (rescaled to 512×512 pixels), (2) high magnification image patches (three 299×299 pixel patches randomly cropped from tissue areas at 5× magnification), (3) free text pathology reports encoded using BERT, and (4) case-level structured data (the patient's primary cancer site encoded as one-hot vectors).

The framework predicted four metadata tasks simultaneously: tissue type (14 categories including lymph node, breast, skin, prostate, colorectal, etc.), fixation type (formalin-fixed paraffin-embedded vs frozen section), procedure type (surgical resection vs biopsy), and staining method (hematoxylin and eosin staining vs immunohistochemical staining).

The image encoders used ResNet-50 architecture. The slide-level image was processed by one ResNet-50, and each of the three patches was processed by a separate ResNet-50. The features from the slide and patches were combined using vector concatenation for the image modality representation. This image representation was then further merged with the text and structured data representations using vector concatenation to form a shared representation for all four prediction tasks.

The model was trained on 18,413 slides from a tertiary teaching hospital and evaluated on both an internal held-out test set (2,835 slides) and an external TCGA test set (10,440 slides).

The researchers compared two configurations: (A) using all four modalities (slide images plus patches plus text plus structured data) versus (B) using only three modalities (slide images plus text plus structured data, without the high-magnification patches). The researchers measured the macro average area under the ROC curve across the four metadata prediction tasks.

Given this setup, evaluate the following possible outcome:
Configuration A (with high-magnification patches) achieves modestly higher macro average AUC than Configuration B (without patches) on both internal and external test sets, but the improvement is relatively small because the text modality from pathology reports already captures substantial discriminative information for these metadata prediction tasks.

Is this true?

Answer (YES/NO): NO